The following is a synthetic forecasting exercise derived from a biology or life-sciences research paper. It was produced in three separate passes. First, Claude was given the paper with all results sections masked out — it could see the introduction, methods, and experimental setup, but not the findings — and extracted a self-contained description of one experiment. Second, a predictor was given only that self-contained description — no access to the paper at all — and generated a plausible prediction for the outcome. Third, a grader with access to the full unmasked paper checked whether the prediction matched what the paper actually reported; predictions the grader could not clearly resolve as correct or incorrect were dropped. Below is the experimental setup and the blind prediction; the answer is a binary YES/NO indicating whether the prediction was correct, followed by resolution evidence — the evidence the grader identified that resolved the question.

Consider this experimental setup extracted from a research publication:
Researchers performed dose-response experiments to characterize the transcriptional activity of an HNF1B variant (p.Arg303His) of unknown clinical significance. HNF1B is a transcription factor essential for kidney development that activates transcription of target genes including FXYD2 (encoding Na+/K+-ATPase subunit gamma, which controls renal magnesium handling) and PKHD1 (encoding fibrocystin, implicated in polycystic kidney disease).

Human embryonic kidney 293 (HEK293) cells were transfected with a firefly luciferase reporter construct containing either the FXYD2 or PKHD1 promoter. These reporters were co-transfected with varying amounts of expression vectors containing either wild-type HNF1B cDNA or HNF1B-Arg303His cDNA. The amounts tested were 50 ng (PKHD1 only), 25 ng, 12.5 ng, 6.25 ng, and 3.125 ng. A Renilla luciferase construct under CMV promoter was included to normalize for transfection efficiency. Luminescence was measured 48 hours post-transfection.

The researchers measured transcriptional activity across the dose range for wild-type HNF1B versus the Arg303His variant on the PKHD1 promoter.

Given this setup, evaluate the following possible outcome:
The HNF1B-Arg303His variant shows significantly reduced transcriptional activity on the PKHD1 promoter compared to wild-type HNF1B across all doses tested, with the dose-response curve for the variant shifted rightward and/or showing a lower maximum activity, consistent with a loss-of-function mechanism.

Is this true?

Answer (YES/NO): NO